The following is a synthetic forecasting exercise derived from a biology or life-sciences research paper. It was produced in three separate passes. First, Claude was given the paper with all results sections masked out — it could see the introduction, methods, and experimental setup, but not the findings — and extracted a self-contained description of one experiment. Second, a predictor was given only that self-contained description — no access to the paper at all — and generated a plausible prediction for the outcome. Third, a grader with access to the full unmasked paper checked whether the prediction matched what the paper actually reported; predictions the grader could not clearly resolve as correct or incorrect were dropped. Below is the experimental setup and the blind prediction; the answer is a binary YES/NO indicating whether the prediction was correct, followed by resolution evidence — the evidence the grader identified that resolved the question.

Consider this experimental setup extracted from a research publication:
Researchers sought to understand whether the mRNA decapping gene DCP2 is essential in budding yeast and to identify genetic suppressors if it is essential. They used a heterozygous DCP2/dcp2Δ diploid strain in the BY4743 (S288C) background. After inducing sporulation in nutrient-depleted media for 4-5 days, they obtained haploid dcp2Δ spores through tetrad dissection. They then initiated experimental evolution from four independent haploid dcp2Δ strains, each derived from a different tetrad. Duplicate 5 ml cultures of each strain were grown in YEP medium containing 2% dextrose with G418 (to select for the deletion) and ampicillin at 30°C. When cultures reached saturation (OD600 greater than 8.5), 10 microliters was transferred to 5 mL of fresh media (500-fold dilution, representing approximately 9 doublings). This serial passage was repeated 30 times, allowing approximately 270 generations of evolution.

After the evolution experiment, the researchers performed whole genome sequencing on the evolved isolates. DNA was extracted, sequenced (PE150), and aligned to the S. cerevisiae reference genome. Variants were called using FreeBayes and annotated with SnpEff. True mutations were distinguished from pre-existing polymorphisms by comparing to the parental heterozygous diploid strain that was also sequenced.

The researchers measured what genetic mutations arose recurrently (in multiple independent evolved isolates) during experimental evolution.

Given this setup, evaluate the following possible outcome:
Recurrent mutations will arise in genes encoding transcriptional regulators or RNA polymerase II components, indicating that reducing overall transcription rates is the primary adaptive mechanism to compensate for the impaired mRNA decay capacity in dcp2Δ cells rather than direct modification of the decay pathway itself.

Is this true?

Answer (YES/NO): NO